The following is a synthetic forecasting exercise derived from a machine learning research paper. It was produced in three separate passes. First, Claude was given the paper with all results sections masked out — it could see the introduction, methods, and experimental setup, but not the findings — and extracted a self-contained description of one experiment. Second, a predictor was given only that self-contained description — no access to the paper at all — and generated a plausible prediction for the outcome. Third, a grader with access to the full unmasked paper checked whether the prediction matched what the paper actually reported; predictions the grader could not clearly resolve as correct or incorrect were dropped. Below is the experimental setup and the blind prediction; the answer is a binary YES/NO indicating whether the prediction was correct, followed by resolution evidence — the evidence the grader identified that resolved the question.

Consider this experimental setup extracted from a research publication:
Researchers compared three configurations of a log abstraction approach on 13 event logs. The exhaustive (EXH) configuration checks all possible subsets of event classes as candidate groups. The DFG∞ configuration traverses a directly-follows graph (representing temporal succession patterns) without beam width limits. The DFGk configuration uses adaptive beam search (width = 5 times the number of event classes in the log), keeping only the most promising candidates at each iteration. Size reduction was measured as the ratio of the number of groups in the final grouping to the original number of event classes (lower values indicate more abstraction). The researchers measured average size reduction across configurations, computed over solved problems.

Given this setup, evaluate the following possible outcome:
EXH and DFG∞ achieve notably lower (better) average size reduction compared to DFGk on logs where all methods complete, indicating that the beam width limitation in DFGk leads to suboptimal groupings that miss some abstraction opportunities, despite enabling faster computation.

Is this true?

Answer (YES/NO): NO